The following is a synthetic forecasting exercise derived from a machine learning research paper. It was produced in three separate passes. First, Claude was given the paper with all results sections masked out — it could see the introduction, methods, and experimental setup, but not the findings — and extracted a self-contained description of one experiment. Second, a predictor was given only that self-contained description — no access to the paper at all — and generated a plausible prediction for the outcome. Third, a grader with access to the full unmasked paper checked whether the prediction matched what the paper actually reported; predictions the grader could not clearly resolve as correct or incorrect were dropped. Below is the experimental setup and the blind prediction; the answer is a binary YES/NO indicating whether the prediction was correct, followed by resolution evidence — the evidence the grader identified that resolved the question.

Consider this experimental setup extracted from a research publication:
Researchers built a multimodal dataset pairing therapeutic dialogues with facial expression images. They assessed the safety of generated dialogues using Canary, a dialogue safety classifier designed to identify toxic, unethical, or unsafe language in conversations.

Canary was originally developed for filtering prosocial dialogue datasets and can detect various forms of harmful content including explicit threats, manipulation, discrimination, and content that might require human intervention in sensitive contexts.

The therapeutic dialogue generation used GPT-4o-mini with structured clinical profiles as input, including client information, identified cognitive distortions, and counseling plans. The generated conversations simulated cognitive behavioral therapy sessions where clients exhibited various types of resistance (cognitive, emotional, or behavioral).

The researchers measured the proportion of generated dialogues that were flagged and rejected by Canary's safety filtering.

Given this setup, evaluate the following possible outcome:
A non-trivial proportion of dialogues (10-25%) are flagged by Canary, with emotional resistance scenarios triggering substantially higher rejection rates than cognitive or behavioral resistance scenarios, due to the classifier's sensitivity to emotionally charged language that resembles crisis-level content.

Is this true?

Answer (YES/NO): NO